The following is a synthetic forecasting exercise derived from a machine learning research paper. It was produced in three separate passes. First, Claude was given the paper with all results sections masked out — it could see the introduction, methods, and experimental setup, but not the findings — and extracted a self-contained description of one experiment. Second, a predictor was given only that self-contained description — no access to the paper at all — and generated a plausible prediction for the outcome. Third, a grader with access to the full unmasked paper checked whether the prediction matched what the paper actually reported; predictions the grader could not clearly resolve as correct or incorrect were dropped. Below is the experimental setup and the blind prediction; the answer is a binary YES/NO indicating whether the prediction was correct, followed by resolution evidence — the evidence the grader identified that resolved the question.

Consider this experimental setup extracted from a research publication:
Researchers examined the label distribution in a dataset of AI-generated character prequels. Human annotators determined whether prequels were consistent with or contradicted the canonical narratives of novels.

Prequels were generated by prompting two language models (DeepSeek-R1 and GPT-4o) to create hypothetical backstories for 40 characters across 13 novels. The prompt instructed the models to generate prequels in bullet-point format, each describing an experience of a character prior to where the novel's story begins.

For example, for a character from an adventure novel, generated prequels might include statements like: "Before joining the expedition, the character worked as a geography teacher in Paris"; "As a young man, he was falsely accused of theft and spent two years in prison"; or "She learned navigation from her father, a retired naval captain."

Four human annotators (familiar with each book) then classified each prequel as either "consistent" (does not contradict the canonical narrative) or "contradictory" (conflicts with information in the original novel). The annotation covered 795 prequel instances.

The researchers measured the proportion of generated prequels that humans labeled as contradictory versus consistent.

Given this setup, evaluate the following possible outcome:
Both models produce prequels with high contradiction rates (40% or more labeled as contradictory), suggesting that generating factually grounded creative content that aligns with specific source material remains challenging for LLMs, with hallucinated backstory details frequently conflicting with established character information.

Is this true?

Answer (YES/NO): YES